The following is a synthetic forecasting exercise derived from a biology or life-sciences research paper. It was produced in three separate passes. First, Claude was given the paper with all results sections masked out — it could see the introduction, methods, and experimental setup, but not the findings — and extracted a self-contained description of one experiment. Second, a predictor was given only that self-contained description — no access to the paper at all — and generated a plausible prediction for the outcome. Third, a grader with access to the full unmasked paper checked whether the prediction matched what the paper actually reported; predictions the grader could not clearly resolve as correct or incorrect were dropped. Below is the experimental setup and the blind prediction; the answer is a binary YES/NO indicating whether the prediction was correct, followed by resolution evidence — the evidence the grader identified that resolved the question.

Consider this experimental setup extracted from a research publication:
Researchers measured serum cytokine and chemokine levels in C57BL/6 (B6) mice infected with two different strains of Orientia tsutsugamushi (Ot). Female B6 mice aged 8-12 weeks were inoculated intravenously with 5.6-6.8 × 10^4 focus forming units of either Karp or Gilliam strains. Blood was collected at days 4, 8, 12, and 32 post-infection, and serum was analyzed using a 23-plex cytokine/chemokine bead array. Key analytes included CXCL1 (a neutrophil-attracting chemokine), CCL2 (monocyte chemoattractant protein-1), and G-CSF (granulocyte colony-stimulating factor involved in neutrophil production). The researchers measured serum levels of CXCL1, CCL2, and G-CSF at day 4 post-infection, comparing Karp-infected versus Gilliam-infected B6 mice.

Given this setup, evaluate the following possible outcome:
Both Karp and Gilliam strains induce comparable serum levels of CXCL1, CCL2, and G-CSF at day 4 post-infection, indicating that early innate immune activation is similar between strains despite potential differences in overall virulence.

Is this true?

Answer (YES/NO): NO